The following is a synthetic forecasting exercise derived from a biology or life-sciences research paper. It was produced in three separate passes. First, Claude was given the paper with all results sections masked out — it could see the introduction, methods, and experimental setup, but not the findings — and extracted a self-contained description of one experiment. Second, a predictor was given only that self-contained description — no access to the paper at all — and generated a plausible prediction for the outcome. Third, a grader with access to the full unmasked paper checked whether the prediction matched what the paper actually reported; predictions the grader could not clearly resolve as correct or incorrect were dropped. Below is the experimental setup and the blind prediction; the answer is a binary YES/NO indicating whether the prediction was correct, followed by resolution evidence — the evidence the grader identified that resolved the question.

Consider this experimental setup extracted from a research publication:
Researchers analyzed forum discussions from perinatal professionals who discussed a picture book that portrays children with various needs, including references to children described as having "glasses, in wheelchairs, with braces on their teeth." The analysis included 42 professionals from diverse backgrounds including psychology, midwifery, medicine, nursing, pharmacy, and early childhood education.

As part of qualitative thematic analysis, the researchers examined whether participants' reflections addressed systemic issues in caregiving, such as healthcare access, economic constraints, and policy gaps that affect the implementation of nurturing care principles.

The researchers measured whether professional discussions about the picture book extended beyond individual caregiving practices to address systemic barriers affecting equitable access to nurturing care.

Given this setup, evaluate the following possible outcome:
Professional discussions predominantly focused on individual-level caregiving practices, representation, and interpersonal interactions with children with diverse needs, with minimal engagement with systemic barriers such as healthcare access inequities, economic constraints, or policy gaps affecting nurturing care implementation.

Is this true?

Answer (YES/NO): NO